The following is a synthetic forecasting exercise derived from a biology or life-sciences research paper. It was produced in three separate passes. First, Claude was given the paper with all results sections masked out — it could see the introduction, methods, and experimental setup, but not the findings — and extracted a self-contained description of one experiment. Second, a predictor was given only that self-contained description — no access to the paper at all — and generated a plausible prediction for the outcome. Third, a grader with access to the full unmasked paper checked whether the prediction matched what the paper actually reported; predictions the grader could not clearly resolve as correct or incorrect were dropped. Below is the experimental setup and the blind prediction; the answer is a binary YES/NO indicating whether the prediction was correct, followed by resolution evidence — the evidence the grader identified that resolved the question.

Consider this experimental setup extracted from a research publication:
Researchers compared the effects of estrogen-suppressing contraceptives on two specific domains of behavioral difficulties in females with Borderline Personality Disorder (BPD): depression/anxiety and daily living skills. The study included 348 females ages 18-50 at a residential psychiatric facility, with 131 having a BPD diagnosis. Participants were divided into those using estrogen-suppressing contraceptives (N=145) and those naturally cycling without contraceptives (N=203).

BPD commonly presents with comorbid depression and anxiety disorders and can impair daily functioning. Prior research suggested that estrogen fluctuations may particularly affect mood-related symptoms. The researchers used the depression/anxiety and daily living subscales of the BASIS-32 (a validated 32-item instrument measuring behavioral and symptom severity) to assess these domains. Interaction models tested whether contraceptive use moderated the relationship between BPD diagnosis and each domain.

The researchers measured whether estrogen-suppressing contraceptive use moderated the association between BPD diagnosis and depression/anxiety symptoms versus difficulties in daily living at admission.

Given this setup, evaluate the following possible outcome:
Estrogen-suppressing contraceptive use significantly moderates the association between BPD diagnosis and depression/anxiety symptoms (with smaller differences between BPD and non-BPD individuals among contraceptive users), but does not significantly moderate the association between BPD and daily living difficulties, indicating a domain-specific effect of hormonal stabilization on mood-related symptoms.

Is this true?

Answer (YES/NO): NO